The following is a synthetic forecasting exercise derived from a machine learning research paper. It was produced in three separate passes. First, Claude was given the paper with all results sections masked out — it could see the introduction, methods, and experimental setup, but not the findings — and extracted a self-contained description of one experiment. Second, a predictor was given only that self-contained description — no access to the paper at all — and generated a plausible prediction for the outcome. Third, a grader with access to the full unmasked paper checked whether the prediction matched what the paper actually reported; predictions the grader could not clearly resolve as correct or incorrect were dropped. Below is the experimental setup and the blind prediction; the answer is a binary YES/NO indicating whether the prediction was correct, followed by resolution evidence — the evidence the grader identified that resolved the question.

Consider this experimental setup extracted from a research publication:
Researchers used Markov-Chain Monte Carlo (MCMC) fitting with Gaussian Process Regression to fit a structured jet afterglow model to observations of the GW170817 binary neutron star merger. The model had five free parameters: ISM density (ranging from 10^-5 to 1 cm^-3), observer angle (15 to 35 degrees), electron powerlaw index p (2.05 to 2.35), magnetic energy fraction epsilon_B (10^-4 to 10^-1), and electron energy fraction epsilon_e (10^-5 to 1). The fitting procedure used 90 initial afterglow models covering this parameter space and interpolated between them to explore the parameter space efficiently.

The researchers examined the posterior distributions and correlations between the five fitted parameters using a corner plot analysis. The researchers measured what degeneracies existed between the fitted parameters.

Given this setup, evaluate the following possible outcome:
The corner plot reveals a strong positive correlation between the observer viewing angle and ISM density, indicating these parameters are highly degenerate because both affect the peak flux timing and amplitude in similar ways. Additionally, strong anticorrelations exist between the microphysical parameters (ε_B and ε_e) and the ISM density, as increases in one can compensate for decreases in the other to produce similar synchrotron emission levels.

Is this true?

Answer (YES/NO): NO